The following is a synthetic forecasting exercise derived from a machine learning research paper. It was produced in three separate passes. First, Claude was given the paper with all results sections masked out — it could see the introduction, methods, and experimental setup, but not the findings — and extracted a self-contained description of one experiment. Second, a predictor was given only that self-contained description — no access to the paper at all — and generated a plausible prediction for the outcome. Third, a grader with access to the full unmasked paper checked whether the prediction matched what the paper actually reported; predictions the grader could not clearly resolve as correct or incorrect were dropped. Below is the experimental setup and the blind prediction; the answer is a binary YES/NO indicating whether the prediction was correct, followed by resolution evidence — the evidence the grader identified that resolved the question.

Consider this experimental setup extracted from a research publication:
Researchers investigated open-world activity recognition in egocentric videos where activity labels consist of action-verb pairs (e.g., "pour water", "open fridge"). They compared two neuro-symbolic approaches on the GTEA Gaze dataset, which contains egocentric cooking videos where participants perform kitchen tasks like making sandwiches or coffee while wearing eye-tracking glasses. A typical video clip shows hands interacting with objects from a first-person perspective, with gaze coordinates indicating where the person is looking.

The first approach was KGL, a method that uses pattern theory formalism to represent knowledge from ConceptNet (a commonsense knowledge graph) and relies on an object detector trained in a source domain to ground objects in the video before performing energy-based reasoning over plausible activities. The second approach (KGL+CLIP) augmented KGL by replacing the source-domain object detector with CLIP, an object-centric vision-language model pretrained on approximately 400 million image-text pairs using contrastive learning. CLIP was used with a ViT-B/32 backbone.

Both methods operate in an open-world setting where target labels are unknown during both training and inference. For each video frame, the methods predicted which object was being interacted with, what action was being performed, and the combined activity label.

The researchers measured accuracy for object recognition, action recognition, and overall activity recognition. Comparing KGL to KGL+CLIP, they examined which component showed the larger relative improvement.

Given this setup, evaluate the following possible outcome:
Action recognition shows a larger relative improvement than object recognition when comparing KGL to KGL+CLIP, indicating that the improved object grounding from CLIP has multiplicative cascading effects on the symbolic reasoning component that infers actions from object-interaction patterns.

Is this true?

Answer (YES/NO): NO